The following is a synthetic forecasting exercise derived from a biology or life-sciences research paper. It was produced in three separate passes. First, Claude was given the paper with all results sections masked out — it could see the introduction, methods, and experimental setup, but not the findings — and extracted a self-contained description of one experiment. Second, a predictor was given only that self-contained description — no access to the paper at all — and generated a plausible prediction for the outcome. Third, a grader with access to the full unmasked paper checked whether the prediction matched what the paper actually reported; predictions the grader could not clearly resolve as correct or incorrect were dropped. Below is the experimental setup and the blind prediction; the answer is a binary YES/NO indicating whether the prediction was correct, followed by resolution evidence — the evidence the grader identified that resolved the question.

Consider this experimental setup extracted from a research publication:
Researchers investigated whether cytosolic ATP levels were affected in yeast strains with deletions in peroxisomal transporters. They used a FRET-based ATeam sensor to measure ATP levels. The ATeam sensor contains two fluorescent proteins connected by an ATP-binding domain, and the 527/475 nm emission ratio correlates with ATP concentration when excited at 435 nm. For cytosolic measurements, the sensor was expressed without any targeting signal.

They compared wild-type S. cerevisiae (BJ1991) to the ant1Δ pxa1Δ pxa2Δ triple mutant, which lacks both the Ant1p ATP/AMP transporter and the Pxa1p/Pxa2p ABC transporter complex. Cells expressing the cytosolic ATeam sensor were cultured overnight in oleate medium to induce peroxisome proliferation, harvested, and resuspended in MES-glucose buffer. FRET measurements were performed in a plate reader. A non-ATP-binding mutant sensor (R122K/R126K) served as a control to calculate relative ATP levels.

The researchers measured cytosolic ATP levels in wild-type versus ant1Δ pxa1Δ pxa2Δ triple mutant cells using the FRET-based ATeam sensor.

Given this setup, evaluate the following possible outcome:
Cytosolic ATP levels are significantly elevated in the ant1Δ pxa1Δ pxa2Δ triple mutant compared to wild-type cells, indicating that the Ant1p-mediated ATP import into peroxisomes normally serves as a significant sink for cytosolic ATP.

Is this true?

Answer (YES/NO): NO